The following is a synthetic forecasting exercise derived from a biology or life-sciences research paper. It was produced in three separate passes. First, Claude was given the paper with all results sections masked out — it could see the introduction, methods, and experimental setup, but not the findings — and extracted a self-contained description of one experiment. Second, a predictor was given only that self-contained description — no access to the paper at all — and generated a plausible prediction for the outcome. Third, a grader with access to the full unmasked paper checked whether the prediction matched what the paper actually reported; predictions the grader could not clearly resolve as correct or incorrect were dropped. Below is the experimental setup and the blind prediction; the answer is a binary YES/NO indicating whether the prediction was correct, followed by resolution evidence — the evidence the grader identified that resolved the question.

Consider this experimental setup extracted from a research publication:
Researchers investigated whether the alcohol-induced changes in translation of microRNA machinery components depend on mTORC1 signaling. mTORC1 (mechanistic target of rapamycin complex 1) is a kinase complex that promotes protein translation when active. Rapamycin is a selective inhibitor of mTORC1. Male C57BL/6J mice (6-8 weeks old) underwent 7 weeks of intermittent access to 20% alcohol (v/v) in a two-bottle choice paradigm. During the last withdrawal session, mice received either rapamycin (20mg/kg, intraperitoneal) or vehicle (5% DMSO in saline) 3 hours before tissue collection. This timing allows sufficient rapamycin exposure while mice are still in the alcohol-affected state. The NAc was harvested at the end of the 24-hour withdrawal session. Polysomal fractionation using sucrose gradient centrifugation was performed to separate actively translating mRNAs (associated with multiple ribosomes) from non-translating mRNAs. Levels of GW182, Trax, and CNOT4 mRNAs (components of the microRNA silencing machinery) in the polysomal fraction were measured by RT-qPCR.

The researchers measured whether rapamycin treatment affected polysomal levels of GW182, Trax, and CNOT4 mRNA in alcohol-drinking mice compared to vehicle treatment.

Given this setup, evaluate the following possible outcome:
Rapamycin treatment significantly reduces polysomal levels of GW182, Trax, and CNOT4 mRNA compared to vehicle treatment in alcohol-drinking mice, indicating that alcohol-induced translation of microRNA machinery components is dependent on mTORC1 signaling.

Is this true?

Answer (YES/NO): NO